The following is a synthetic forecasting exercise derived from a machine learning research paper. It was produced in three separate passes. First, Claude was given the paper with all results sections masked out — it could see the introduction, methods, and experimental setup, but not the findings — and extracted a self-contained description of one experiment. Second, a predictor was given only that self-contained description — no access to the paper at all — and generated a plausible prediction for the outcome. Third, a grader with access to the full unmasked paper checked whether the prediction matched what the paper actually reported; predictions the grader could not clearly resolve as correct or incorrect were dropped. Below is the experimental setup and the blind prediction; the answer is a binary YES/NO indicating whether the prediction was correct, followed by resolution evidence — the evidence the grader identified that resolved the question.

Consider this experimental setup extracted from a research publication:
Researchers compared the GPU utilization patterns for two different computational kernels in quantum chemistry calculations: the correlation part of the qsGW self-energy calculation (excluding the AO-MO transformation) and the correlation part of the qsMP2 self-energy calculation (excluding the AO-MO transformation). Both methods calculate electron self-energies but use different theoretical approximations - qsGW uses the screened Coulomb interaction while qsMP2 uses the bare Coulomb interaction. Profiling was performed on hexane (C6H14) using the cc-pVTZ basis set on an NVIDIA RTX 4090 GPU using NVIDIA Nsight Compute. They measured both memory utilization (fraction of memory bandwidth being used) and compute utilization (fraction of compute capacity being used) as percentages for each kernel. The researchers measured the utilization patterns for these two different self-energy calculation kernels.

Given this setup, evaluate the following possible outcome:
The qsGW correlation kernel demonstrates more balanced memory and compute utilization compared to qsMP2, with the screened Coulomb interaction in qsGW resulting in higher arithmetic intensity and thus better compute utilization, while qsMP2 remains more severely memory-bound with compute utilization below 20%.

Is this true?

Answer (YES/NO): NO